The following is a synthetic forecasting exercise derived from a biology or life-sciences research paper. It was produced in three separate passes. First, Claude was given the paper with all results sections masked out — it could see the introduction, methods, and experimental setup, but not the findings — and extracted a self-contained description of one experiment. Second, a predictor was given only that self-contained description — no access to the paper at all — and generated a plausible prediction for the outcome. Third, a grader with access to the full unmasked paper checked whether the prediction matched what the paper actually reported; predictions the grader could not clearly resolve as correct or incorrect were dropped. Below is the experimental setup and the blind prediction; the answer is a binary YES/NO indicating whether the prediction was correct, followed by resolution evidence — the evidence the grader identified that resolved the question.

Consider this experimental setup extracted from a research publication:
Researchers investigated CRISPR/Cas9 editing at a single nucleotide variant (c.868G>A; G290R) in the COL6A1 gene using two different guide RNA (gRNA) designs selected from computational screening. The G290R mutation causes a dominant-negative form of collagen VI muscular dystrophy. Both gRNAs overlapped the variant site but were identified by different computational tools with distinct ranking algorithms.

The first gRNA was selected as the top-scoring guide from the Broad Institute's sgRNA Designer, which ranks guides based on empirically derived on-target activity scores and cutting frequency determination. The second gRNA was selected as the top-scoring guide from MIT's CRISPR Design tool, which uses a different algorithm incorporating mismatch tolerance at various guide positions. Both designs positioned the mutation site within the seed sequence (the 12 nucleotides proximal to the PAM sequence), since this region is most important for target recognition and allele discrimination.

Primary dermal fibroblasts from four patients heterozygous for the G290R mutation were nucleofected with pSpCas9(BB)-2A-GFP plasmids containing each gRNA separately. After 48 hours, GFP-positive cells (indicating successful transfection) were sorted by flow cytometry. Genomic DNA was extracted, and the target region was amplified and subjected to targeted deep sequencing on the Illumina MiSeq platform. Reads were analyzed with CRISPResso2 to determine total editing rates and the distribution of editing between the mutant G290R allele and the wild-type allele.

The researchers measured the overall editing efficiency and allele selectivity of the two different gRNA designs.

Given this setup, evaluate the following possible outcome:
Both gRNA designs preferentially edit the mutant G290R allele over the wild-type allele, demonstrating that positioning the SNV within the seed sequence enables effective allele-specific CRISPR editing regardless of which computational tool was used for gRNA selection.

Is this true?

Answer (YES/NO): NO